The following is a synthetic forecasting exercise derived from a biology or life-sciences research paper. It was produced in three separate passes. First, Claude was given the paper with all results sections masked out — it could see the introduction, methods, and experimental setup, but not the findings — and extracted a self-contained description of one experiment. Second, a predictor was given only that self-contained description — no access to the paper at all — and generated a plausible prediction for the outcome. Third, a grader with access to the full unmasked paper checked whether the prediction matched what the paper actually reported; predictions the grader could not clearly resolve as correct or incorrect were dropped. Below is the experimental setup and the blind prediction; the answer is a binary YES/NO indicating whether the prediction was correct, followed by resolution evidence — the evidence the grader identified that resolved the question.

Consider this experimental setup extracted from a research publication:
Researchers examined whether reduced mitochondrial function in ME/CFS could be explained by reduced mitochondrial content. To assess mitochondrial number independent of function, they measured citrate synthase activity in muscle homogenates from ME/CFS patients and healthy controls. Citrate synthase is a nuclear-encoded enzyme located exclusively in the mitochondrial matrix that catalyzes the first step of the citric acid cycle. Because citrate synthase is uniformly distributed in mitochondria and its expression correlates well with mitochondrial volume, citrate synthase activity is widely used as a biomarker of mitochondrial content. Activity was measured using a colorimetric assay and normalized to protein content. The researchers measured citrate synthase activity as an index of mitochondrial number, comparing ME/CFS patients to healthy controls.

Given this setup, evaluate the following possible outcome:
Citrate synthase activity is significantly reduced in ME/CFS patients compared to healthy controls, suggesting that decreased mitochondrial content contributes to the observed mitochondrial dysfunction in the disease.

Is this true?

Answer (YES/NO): NO